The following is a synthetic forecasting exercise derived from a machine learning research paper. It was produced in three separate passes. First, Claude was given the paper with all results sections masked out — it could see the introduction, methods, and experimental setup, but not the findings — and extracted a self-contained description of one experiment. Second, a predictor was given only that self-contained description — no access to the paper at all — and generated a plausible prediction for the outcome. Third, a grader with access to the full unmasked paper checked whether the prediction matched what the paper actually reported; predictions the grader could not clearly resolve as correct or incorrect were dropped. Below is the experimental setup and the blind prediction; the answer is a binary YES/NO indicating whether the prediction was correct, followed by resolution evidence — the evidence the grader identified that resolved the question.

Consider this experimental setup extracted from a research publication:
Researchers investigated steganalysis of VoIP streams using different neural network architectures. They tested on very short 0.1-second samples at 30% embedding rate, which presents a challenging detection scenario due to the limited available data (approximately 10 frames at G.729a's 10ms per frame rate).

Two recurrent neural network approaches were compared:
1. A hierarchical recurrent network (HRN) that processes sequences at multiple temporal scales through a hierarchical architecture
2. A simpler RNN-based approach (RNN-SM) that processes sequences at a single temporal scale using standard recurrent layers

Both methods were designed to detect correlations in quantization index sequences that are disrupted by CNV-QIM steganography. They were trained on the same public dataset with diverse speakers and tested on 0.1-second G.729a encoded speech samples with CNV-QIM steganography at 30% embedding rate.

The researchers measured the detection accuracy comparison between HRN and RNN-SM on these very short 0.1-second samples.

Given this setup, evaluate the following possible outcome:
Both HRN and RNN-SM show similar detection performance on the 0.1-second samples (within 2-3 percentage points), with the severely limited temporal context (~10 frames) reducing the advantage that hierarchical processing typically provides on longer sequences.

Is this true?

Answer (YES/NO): YES